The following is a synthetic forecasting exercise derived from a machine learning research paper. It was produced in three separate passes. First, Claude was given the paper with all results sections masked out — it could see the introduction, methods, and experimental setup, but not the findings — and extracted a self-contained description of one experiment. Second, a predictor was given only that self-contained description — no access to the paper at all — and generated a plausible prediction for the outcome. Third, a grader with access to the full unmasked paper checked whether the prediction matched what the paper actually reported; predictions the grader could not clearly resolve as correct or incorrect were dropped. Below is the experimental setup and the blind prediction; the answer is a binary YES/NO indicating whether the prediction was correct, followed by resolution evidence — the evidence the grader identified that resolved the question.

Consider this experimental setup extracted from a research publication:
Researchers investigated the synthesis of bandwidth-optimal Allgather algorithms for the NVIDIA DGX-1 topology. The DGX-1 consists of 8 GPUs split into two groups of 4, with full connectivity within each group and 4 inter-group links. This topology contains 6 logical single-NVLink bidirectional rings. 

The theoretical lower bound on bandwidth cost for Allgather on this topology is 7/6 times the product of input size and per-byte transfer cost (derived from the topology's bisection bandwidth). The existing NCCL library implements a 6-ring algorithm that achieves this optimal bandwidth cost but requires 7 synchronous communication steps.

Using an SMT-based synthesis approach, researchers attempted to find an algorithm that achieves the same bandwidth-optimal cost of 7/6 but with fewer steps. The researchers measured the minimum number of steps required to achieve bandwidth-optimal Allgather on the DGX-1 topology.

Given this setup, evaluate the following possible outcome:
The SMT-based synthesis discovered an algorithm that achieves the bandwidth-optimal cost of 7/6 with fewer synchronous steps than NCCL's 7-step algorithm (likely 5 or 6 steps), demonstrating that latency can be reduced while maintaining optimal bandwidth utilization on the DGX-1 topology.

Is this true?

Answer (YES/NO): NO